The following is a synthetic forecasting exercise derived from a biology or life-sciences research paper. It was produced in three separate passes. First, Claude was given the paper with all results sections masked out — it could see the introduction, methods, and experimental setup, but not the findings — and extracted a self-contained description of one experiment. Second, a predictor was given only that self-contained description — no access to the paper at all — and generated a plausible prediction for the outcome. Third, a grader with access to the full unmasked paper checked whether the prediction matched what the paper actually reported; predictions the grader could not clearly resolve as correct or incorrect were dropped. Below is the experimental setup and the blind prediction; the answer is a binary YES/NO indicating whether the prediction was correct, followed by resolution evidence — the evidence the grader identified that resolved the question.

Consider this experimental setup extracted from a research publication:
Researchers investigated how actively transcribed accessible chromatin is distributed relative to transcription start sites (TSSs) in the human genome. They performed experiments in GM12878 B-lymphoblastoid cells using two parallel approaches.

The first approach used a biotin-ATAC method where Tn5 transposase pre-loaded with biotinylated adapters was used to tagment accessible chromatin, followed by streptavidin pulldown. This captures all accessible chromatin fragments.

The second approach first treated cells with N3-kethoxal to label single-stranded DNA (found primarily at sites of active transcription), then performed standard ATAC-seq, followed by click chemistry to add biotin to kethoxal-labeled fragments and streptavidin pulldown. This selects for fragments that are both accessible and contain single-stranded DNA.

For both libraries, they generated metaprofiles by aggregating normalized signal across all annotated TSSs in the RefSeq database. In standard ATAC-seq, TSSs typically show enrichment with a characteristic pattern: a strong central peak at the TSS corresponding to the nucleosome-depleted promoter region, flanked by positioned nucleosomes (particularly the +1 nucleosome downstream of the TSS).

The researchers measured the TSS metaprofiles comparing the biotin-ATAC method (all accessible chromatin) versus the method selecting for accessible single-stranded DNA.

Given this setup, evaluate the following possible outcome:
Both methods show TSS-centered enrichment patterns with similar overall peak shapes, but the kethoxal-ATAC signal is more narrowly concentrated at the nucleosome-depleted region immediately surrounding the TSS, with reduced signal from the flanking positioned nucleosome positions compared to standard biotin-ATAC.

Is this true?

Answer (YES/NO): NO